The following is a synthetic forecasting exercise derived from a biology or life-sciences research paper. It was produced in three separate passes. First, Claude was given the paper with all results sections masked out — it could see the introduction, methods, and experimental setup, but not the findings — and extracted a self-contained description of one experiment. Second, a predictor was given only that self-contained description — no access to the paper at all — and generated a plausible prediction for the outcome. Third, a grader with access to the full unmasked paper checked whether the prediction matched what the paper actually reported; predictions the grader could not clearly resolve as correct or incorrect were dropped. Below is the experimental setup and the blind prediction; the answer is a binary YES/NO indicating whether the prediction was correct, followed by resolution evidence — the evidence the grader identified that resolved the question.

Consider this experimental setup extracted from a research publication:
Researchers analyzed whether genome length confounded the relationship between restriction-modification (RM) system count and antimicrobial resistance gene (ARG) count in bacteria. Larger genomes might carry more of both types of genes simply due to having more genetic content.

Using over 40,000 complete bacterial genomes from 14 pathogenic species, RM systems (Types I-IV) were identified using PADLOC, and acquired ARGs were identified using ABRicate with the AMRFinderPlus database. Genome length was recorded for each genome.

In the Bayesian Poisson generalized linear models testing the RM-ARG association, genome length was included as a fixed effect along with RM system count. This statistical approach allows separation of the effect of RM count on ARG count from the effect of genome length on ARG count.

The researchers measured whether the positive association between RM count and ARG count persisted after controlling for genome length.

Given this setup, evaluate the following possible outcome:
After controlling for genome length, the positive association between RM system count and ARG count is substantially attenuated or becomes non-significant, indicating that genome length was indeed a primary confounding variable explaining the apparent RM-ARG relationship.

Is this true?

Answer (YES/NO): NO